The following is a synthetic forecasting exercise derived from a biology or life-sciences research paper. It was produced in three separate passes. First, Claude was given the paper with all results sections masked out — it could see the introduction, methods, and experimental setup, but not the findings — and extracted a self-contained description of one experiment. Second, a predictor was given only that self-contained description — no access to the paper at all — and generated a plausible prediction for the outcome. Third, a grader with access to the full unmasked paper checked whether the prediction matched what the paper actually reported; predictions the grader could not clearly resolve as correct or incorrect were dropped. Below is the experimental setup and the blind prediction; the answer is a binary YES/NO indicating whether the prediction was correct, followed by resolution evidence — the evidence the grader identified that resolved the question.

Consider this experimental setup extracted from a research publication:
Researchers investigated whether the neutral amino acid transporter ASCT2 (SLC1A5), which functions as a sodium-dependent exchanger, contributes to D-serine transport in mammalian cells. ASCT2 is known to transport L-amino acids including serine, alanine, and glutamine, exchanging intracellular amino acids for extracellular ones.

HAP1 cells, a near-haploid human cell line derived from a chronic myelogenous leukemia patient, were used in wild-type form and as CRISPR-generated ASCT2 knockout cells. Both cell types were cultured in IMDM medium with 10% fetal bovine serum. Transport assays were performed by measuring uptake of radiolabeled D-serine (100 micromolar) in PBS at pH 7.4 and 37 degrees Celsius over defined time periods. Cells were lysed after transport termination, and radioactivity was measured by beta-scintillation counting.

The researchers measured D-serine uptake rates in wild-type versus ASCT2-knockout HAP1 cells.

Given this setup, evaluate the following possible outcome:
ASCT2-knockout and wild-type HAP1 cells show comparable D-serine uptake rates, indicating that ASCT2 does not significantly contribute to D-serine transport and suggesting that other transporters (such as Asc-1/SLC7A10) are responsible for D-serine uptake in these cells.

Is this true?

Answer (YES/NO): NO